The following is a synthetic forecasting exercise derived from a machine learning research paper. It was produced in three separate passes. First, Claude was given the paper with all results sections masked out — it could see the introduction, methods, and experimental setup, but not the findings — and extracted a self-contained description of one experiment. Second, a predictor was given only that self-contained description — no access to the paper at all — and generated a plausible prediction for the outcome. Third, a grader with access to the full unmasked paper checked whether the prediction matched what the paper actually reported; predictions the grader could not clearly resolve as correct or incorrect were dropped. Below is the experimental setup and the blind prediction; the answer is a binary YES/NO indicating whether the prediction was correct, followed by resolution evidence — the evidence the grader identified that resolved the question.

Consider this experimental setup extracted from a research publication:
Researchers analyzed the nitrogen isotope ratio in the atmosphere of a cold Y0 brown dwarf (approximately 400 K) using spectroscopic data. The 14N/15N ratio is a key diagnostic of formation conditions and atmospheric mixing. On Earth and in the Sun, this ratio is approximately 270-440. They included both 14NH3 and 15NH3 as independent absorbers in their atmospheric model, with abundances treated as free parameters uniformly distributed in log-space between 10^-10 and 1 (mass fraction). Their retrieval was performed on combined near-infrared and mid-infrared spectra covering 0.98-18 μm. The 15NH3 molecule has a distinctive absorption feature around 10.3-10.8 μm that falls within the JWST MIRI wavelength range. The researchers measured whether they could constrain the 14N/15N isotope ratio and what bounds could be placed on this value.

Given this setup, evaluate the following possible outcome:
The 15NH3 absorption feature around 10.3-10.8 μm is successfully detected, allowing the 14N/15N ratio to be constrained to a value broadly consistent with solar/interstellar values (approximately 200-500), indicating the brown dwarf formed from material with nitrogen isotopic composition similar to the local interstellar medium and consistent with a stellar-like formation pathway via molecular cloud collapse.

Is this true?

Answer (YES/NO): NO